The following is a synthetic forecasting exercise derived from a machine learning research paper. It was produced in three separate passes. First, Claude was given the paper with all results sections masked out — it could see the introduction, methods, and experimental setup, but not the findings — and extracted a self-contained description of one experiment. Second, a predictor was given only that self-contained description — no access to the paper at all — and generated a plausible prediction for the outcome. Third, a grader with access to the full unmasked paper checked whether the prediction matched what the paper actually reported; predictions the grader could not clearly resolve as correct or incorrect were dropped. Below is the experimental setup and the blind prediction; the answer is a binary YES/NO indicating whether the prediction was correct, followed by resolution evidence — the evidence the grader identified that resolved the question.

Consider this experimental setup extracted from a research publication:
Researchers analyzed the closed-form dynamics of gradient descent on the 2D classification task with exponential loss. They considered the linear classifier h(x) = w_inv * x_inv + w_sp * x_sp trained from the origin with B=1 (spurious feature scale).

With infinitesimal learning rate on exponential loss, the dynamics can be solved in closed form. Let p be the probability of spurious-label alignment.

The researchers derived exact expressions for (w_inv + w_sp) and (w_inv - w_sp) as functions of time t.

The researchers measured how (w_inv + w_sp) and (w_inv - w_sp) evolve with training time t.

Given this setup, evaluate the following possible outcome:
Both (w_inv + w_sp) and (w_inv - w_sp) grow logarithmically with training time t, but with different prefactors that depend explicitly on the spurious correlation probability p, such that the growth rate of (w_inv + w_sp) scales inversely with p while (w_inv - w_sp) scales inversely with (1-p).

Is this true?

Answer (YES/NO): NO